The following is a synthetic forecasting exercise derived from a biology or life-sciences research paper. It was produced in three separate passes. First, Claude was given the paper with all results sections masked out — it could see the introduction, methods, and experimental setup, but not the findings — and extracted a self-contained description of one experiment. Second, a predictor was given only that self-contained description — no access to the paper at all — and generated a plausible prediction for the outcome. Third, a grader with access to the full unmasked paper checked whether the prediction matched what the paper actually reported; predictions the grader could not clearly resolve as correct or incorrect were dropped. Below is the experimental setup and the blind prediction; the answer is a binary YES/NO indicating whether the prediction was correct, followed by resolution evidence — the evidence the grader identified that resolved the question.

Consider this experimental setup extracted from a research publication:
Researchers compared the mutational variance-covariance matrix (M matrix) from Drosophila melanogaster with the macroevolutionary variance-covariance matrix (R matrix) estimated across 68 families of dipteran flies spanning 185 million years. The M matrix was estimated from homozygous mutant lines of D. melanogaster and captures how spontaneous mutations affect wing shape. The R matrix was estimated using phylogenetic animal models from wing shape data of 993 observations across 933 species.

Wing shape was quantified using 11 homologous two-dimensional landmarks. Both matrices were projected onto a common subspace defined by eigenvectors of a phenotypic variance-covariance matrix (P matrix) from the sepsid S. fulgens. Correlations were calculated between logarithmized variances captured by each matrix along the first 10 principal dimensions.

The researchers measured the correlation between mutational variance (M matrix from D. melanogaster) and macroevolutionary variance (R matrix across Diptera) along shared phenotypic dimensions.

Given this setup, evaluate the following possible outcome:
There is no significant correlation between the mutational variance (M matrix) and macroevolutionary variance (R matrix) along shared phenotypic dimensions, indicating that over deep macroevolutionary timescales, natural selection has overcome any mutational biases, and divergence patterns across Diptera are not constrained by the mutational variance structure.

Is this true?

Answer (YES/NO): NO